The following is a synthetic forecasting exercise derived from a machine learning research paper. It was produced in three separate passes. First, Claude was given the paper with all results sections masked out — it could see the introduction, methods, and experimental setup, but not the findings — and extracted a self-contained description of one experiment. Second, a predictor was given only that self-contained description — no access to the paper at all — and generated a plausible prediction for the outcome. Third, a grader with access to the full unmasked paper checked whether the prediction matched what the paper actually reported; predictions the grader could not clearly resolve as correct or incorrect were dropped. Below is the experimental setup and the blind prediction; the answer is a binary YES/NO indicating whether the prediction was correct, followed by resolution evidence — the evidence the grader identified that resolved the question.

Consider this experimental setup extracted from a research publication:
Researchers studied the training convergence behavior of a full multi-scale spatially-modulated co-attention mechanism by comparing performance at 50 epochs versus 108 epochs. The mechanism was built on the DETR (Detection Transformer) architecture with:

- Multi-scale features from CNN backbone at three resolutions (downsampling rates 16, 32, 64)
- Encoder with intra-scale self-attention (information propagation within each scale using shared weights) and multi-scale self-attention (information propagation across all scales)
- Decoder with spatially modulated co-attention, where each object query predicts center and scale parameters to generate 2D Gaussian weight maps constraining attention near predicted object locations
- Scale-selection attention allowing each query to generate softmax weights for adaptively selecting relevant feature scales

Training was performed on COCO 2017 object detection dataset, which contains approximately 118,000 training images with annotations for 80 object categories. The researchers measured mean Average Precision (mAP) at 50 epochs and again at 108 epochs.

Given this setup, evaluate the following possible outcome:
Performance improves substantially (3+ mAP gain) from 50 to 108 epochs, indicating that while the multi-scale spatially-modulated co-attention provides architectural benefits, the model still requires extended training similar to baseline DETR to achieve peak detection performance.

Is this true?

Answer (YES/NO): NO